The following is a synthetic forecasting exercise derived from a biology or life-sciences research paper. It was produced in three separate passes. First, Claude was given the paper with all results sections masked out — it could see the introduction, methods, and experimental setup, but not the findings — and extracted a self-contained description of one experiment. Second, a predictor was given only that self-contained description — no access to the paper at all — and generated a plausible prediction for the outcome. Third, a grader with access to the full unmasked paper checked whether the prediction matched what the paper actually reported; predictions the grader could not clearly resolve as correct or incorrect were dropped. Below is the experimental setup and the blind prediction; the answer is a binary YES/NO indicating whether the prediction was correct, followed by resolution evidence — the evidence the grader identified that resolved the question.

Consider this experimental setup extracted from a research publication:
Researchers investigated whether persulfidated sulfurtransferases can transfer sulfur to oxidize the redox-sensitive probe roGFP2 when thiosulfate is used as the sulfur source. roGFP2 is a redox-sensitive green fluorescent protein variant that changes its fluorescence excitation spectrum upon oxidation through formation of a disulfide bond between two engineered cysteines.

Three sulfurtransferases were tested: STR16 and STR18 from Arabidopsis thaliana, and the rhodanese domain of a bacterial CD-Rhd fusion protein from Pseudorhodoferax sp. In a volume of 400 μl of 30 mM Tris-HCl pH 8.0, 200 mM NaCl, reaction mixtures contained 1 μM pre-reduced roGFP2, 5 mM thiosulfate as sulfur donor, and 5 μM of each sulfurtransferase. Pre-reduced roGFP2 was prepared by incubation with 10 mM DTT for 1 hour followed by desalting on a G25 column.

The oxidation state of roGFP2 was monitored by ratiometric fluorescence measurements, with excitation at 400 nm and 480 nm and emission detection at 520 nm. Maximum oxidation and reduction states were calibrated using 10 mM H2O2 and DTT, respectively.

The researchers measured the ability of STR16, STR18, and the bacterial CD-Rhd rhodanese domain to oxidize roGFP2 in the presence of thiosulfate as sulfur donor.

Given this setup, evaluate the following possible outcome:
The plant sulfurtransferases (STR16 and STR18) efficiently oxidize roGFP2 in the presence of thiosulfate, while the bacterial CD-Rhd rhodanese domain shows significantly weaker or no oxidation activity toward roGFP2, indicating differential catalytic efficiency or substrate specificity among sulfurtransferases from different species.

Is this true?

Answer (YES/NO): YES